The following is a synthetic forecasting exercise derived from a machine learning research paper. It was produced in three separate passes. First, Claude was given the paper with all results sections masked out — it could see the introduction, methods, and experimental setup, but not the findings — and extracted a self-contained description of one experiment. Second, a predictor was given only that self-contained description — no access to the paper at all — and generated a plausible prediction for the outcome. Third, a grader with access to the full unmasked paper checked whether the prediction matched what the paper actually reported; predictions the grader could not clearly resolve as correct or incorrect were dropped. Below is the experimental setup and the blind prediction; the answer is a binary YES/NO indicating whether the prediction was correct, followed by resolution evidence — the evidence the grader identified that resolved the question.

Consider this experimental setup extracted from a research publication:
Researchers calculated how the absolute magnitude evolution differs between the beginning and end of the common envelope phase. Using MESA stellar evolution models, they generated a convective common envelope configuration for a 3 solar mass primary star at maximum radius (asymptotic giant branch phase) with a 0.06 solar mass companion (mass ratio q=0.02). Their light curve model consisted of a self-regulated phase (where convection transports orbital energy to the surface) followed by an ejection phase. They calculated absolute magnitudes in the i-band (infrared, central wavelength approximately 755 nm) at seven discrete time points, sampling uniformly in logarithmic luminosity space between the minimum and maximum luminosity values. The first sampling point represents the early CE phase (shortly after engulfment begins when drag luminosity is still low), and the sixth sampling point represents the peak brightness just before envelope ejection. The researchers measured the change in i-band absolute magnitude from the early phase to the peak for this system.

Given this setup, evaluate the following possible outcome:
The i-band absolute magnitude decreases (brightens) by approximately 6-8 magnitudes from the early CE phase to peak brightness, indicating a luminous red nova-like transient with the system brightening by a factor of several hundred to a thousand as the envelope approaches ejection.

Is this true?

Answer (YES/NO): NO